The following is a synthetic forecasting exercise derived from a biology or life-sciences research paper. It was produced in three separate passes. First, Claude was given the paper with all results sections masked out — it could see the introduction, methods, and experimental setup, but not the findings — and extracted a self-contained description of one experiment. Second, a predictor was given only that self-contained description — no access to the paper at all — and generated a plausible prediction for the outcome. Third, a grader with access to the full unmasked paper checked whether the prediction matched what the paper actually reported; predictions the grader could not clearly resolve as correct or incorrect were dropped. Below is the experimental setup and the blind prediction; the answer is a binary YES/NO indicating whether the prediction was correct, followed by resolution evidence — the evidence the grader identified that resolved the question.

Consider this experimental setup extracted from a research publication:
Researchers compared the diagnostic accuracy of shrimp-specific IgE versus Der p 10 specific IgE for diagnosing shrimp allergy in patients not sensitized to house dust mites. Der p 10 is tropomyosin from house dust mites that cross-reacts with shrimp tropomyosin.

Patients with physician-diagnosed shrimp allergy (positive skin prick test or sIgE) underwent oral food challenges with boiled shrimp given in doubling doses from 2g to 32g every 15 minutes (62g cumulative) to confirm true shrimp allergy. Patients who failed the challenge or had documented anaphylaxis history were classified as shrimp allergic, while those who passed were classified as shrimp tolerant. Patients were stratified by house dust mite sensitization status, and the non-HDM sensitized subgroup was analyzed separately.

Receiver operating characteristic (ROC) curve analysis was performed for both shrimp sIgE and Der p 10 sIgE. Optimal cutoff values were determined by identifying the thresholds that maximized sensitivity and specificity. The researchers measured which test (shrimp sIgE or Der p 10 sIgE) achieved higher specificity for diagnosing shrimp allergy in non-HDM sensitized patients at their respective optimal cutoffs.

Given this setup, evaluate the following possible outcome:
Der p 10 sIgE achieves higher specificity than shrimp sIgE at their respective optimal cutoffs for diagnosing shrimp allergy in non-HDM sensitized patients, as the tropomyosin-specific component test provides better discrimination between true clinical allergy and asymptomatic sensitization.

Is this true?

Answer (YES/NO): YES